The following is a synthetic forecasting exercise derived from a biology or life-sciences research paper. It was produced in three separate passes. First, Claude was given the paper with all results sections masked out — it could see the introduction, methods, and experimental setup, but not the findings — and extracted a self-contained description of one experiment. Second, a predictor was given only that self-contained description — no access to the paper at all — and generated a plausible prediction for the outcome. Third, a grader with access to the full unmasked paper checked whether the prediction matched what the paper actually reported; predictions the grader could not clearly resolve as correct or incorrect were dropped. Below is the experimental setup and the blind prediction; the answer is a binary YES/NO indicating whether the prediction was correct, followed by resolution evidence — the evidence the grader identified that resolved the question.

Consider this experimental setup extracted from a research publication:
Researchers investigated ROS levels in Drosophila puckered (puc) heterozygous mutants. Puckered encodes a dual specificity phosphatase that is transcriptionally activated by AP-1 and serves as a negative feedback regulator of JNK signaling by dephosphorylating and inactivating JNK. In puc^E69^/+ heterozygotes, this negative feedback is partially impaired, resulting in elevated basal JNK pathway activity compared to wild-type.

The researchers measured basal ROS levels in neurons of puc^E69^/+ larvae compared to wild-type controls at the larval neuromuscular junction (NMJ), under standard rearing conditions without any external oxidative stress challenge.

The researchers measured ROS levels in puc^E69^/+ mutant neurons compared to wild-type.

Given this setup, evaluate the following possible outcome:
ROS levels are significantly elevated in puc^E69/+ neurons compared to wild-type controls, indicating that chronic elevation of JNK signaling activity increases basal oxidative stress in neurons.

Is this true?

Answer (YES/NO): NO